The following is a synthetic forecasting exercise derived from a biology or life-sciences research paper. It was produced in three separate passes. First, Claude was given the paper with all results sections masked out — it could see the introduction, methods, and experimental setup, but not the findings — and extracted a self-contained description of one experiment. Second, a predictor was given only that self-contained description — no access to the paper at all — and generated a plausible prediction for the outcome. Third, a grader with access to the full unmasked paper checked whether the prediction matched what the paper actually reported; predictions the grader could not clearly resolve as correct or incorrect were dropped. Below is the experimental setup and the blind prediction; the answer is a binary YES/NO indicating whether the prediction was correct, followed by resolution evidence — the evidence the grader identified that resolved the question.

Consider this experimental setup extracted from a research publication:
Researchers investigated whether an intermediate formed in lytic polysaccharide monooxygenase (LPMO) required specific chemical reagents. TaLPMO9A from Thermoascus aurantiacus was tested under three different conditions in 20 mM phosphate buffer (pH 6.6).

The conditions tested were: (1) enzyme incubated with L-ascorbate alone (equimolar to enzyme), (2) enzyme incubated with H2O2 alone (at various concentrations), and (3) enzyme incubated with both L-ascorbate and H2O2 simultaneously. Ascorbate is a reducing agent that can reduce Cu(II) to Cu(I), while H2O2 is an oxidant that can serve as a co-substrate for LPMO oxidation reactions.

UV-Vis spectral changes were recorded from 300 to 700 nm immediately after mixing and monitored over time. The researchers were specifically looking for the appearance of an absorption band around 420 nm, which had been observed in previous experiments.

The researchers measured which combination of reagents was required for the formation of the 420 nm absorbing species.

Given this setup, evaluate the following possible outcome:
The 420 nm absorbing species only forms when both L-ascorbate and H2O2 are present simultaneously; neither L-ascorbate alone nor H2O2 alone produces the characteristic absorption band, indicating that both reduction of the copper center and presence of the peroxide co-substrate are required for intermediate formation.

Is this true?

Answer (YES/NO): YES